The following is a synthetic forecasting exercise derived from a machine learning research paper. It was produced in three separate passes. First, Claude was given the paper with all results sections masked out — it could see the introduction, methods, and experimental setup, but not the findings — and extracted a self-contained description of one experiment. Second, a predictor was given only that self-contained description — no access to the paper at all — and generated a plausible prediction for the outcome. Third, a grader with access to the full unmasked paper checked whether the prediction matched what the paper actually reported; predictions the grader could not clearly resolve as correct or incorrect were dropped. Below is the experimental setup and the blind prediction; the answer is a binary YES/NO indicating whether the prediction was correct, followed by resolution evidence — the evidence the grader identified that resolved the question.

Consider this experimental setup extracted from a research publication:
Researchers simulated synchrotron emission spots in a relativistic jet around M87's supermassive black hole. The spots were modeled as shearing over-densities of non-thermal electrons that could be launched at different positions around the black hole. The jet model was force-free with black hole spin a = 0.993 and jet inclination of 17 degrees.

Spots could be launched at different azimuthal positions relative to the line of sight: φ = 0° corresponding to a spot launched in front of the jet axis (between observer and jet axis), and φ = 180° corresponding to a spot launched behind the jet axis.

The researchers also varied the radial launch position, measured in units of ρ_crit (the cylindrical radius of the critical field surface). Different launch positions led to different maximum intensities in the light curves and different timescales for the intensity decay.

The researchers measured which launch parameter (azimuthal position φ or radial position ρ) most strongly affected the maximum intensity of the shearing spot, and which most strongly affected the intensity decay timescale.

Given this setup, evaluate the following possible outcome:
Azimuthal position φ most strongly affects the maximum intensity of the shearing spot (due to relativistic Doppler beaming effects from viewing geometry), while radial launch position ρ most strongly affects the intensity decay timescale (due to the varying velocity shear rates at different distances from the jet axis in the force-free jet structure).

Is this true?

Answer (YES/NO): YES